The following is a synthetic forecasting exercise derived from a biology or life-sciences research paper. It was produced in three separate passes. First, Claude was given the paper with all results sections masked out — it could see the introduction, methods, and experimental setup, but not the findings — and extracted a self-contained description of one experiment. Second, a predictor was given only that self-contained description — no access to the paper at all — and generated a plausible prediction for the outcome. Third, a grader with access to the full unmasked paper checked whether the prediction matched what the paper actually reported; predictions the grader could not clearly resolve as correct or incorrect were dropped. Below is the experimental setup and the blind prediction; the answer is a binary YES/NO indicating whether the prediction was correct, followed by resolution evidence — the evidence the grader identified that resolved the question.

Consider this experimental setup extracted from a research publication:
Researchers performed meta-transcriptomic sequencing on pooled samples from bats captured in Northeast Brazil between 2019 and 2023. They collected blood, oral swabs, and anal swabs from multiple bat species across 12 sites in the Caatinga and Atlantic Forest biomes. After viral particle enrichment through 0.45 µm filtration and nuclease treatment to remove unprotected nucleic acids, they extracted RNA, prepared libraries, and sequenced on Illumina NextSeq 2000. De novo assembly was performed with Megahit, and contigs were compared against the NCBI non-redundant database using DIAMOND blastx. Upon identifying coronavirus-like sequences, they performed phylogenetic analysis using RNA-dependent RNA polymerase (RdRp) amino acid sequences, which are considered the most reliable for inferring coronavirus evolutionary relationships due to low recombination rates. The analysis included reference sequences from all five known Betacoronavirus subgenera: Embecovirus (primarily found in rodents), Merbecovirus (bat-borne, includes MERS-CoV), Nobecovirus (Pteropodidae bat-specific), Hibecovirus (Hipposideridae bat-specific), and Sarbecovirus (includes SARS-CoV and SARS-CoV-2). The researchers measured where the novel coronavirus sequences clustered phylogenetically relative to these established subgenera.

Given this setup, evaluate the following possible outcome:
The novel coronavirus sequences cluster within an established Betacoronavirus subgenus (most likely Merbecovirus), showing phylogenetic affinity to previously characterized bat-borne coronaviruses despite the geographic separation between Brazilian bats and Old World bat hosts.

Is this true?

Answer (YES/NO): NO